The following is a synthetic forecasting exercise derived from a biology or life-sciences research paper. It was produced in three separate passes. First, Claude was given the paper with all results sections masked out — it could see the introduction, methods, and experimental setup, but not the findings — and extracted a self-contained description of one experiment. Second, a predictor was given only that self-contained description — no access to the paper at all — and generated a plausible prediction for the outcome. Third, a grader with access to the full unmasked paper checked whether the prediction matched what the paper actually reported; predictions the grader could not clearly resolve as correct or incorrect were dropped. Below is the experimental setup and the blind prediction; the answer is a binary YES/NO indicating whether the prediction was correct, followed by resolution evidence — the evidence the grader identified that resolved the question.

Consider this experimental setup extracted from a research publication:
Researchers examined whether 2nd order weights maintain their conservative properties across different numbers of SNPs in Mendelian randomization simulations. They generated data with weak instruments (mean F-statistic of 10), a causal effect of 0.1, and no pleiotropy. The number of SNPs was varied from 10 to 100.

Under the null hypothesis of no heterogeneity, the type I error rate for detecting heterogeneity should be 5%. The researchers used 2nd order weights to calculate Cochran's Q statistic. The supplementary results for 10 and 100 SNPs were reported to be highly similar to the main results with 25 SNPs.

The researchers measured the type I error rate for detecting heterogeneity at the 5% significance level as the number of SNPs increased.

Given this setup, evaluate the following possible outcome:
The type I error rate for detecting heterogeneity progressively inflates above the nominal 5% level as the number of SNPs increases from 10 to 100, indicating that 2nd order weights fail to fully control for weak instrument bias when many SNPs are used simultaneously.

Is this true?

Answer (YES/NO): NO